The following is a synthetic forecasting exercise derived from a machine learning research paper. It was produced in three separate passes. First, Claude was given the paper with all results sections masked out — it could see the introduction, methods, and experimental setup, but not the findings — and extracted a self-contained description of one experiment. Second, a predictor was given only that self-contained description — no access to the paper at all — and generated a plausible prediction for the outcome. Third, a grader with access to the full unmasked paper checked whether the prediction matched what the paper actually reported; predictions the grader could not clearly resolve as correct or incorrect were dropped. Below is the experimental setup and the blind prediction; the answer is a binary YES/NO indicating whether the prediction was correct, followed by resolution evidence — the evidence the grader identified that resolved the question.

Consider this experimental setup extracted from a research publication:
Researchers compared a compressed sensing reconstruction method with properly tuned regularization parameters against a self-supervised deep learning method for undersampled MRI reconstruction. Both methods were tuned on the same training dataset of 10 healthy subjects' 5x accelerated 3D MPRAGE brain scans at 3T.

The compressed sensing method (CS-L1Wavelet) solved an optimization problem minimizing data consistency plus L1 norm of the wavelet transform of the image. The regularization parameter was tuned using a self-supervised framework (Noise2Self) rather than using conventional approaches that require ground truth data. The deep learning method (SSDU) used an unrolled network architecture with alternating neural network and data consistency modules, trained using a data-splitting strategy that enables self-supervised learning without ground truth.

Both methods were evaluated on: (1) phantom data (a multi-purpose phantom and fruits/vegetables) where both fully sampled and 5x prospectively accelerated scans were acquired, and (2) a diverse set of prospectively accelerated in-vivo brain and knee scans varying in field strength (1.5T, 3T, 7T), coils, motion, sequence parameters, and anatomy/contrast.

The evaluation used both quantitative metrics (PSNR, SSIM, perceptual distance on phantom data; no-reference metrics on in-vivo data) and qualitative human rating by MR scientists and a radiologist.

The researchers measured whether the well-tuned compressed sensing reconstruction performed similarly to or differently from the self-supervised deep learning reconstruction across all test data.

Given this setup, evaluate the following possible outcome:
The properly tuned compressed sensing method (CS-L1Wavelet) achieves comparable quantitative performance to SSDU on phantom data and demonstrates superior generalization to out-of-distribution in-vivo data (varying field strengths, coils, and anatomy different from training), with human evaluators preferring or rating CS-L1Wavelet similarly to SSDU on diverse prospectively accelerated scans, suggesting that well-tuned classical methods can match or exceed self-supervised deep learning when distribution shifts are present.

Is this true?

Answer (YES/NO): NO